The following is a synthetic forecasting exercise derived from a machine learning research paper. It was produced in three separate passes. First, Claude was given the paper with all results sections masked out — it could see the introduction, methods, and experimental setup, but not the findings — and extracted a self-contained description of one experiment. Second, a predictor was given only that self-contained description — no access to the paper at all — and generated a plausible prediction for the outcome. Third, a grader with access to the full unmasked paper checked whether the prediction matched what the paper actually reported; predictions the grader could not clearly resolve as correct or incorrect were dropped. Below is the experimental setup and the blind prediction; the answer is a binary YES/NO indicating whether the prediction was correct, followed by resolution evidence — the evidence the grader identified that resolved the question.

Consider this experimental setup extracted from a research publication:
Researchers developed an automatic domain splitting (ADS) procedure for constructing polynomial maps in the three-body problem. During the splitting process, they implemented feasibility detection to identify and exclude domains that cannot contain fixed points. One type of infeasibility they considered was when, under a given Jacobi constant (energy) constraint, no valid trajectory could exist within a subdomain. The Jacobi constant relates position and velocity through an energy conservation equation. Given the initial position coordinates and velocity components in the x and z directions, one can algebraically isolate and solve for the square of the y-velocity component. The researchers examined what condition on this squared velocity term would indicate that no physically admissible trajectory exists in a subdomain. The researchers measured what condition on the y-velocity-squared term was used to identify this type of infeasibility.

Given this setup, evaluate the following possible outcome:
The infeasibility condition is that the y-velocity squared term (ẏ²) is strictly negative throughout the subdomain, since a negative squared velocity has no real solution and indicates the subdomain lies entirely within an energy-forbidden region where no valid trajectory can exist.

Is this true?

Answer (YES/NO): NO